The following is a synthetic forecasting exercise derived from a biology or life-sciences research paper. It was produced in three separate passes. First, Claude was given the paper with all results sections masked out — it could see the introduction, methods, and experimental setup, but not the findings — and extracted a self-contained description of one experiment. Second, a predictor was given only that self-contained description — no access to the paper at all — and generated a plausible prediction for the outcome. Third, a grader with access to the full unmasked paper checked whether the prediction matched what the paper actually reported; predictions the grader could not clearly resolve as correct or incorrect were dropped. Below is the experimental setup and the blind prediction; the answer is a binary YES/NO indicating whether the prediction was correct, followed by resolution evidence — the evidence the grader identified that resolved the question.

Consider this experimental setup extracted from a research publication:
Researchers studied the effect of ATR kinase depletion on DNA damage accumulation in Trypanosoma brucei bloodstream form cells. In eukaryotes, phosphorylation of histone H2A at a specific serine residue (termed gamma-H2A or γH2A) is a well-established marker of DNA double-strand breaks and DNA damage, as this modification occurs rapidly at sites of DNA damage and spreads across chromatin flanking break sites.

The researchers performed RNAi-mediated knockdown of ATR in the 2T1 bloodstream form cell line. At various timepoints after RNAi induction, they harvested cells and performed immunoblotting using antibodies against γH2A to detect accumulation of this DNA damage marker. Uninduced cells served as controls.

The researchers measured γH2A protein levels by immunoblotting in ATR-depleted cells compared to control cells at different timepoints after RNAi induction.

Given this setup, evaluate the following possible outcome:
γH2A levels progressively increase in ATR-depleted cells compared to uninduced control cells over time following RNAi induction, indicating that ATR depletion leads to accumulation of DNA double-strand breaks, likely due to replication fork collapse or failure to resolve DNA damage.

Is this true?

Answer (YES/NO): YES